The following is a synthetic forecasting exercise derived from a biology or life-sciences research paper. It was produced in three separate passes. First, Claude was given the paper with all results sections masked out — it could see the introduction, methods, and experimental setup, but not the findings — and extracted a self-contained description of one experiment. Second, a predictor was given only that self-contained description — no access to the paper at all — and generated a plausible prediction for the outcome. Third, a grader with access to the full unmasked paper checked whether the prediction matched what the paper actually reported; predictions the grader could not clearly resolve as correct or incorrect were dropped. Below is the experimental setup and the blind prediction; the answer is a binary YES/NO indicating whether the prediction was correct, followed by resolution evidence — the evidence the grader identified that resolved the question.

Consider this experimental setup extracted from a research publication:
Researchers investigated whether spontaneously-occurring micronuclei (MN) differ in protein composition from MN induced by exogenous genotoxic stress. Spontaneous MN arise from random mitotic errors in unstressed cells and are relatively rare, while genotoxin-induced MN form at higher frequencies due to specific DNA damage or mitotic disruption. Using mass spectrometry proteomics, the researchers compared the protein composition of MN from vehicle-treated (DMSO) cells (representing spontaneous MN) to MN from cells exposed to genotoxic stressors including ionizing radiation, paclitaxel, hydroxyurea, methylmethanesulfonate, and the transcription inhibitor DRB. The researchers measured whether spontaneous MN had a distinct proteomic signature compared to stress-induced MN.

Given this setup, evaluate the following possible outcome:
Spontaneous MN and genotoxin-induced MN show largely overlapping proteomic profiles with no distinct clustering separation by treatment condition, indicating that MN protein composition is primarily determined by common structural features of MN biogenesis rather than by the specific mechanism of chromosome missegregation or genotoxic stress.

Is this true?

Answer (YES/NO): YES